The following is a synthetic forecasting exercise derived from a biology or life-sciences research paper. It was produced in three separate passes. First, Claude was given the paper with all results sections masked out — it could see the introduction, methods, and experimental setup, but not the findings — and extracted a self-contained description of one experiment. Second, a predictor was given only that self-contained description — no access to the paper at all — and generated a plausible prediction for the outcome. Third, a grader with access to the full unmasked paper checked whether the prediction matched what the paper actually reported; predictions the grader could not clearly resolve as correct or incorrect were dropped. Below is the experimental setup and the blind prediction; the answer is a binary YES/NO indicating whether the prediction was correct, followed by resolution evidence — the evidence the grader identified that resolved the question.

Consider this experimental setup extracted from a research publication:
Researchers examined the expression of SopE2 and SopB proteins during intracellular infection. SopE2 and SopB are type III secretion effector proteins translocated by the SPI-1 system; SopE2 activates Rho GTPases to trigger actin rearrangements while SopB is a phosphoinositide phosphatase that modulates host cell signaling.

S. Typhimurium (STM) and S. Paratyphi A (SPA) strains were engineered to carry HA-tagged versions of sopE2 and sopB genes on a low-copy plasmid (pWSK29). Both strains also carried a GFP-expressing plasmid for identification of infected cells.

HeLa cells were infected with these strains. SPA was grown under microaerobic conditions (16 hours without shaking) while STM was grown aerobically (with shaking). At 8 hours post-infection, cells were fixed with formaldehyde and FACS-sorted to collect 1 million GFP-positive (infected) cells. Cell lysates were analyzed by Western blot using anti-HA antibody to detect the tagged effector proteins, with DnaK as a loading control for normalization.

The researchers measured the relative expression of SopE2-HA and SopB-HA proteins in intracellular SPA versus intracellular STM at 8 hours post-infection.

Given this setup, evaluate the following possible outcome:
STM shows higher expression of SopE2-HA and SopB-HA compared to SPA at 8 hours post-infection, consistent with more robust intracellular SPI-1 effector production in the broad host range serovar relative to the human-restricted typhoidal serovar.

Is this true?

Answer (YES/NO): NO